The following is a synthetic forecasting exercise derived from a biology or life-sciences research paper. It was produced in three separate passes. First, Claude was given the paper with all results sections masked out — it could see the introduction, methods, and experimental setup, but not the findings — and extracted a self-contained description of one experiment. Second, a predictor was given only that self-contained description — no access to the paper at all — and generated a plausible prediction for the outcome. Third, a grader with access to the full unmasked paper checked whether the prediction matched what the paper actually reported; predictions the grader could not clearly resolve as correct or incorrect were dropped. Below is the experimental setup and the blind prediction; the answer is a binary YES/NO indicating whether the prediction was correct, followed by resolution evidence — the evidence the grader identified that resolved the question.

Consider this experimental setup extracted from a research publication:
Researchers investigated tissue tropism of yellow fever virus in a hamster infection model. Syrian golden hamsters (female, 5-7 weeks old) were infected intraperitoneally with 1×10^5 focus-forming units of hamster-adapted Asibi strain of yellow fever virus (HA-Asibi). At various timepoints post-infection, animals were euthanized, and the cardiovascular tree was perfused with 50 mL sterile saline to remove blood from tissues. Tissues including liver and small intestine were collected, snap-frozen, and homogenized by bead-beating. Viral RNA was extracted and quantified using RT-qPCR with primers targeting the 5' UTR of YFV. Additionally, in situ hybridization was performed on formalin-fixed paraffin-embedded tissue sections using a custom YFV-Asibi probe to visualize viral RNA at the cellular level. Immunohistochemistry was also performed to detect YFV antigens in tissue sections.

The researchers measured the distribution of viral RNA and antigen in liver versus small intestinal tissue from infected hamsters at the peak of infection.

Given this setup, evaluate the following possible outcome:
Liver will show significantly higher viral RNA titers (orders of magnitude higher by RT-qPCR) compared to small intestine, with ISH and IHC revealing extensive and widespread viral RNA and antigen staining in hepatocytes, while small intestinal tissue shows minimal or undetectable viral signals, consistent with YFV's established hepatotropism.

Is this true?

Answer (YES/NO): YES